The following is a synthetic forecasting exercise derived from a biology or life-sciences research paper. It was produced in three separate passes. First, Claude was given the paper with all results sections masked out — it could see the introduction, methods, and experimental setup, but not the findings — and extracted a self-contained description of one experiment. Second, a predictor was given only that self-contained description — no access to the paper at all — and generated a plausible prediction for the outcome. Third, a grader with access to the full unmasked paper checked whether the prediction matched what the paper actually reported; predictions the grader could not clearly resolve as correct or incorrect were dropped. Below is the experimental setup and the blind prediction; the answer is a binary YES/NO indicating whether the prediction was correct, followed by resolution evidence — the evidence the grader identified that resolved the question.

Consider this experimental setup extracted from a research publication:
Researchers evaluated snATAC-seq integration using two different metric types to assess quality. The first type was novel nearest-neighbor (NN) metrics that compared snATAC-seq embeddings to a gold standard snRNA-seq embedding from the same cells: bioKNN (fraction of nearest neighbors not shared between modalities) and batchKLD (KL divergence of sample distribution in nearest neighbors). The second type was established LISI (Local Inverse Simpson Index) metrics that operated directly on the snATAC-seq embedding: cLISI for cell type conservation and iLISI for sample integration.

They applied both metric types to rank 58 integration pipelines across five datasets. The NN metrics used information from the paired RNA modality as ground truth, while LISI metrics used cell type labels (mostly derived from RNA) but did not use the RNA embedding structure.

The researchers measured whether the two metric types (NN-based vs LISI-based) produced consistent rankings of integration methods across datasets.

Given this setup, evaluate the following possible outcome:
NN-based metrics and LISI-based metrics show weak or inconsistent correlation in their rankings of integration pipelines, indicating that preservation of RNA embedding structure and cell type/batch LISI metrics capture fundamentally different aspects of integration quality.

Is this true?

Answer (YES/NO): NO